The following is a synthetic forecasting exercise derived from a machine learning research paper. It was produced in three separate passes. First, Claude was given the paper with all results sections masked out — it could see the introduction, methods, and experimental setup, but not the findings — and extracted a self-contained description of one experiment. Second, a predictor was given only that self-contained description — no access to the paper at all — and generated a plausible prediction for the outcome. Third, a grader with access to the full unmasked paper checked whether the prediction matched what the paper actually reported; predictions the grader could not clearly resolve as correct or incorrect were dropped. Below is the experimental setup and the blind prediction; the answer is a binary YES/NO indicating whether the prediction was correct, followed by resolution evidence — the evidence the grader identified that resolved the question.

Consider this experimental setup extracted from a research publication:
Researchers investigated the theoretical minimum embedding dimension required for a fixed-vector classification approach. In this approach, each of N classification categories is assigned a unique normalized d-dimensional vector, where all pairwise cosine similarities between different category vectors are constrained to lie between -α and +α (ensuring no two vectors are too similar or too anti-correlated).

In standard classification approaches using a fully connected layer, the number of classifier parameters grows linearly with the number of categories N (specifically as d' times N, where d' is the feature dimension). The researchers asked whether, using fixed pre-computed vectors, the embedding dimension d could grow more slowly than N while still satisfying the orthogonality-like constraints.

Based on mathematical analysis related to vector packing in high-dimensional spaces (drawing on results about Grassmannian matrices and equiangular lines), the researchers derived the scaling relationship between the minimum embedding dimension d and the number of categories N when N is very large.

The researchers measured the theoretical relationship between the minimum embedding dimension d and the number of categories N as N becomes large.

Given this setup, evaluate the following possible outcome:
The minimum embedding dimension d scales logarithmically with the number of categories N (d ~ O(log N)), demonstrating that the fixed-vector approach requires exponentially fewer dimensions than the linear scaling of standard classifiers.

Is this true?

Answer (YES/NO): NO